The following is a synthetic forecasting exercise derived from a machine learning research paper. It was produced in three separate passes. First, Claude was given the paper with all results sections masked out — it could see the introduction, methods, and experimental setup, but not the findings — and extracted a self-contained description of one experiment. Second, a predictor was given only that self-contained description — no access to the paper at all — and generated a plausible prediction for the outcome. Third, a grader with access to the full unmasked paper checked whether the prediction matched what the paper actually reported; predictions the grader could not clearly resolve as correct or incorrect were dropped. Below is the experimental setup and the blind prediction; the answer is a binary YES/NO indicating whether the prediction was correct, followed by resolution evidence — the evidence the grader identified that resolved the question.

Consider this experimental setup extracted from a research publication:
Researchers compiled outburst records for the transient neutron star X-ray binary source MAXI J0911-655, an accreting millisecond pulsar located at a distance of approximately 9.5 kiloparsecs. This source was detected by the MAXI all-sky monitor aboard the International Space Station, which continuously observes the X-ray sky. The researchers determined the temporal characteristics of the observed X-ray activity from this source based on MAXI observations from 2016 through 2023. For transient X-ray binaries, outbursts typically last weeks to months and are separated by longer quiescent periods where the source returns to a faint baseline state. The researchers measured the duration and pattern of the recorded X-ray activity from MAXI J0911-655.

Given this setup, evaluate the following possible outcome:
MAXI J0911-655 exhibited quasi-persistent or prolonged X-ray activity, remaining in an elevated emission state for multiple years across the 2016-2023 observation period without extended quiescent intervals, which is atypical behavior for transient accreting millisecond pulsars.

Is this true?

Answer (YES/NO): YES